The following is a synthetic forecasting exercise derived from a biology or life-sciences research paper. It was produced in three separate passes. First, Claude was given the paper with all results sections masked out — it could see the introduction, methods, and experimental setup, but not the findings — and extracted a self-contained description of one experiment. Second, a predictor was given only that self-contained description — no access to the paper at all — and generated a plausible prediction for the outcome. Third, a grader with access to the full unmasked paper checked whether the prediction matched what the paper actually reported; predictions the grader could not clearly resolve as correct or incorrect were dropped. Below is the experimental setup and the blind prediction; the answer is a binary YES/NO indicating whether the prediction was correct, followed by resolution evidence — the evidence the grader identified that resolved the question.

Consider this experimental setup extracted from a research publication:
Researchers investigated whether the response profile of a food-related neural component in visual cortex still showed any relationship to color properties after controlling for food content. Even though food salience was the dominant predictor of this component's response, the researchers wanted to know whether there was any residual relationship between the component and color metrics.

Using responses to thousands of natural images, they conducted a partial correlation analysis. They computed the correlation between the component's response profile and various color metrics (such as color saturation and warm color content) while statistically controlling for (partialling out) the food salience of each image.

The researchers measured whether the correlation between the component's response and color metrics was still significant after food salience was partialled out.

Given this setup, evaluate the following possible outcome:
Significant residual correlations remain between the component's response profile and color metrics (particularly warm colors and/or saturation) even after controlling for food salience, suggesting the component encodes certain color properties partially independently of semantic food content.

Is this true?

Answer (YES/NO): YES